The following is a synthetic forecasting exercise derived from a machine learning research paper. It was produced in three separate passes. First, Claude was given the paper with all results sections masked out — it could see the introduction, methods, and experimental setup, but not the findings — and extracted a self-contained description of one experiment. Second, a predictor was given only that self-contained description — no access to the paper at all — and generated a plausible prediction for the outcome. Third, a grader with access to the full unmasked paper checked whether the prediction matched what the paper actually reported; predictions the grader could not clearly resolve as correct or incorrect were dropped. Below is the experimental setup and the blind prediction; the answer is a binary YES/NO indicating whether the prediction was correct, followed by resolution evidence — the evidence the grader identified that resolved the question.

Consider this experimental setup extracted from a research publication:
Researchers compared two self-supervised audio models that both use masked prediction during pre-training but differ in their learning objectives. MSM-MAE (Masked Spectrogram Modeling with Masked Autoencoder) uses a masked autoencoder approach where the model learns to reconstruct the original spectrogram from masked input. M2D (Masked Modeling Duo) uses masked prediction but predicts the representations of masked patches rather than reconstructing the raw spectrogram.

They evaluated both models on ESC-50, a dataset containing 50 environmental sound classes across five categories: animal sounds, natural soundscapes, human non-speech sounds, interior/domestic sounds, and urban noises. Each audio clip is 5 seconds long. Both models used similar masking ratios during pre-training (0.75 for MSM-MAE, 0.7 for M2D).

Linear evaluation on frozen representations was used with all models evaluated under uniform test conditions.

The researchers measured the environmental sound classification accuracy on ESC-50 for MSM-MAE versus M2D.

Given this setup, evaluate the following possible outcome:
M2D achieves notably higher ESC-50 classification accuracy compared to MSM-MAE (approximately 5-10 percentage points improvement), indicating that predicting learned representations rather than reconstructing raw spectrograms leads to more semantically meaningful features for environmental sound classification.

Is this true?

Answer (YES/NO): NO